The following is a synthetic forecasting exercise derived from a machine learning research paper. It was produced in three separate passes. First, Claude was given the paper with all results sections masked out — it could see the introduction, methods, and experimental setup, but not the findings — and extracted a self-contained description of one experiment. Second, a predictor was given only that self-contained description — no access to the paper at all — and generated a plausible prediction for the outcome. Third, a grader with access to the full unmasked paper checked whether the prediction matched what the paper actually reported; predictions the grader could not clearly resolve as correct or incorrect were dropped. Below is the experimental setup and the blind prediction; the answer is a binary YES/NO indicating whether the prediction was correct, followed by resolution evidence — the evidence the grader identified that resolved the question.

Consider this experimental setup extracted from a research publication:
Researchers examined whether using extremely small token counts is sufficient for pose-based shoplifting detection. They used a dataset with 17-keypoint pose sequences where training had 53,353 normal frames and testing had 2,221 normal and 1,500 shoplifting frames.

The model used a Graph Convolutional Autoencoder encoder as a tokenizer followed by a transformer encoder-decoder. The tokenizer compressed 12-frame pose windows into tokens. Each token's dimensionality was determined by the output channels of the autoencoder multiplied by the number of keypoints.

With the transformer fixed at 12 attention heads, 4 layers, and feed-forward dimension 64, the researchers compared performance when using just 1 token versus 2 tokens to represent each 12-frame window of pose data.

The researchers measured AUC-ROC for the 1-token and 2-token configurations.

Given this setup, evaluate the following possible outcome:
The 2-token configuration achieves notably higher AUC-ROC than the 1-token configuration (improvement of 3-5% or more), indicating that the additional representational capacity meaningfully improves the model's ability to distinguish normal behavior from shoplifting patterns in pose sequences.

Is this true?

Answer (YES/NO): YES